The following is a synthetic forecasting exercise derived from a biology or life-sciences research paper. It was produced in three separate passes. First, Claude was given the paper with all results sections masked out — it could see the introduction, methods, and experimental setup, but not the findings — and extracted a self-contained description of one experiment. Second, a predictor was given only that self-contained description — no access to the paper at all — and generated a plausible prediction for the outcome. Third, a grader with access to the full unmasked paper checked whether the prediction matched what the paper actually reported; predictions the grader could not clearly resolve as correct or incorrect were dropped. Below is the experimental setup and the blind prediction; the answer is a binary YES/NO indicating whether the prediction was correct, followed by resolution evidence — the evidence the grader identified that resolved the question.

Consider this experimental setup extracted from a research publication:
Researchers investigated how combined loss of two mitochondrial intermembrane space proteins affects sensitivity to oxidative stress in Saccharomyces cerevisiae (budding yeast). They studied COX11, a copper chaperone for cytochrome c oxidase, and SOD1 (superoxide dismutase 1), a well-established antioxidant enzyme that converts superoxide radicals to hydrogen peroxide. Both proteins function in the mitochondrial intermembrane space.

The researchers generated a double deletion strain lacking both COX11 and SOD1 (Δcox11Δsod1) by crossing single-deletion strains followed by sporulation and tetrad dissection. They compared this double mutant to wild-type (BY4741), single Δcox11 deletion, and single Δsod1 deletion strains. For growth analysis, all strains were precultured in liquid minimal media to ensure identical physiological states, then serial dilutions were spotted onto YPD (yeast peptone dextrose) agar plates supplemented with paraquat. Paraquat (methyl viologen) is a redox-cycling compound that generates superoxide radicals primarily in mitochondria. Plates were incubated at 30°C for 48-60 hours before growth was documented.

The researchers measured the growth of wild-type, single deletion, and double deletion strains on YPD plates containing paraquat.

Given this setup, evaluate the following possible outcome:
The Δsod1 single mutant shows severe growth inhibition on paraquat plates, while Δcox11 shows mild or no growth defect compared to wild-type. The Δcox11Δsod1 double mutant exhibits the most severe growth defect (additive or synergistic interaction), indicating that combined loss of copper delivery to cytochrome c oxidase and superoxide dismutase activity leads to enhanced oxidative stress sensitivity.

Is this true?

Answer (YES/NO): YES